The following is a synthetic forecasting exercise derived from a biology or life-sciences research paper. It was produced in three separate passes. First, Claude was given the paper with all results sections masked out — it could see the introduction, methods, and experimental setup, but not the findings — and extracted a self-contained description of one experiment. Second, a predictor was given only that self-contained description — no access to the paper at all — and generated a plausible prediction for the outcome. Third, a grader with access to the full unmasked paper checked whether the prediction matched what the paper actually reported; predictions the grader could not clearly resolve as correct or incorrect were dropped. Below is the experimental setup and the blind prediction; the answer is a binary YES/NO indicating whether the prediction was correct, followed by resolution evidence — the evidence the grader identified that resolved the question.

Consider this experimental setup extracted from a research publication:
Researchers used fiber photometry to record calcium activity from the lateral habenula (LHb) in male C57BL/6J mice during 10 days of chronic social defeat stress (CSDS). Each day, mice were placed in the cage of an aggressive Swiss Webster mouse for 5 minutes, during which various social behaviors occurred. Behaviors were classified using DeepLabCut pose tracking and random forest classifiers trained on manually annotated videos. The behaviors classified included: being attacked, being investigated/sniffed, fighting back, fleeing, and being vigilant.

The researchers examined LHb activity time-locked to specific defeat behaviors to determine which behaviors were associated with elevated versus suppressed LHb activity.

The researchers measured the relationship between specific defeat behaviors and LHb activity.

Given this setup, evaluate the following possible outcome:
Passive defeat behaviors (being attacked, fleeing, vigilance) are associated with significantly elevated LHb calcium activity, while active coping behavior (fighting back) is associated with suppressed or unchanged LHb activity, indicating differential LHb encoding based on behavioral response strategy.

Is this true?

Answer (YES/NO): NO